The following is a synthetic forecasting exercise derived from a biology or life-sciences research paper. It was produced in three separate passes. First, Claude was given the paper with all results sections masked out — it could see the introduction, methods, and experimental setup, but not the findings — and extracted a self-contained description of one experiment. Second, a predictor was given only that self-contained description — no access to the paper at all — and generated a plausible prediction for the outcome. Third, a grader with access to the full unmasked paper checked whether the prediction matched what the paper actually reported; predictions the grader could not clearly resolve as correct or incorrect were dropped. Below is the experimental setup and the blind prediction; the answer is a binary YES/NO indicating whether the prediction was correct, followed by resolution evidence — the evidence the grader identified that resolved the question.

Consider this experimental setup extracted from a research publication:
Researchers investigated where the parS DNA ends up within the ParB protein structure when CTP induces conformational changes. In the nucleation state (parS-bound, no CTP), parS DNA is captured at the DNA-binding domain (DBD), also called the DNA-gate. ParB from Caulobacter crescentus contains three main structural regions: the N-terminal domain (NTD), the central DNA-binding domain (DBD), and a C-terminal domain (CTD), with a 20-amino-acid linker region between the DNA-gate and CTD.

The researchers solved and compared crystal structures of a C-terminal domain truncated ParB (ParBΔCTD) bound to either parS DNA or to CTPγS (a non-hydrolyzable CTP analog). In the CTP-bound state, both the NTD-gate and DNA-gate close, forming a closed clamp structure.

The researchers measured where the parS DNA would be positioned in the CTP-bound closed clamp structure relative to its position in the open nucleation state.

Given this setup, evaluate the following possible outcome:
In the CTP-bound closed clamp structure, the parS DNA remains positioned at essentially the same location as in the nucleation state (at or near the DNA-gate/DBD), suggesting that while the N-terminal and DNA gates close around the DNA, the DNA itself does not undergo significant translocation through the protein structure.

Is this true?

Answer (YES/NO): NO